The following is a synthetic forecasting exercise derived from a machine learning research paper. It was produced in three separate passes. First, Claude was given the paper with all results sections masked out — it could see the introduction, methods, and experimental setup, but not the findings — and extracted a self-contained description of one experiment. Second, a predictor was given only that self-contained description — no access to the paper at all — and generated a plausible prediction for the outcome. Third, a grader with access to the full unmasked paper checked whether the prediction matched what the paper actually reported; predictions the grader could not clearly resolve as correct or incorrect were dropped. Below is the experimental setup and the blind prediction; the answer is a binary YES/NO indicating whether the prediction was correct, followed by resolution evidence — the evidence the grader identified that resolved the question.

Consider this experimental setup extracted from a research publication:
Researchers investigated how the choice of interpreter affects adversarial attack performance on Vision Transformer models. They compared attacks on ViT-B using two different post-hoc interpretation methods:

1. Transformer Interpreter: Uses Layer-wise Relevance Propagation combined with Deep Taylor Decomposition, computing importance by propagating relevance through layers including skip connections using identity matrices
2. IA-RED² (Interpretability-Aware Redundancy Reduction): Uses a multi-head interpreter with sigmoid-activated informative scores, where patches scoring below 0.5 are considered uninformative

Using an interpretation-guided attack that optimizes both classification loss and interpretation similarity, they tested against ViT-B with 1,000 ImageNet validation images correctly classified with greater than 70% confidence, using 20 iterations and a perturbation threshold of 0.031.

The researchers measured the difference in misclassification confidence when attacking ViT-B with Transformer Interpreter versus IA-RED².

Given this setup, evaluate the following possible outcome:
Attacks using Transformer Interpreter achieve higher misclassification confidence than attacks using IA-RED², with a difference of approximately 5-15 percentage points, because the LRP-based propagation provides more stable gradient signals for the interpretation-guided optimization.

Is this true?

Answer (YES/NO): NO